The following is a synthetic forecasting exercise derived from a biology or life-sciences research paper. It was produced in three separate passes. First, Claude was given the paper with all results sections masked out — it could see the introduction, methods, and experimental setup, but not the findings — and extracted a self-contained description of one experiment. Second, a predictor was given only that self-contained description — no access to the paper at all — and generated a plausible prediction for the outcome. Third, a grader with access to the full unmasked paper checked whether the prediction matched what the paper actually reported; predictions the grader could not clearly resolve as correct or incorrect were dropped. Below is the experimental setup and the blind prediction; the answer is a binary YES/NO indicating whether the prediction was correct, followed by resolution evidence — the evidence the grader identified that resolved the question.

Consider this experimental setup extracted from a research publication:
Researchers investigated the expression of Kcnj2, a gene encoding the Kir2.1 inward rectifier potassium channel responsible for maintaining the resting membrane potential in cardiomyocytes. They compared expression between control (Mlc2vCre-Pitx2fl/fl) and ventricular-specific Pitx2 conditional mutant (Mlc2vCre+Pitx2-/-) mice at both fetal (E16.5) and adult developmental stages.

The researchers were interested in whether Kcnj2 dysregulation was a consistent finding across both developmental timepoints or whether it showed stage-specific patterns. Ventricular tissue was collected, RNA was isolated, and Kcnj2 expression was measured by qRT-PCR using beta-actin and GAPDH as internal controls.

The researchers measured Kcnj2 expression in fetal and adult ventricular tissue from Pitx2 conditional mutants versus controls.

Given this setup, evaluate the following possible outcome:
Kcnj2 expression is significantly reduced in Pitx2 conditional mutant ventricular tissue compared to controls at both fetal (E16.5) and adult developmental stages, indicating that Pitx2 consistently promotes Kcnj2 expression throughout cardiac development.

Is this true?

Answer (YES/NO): YES